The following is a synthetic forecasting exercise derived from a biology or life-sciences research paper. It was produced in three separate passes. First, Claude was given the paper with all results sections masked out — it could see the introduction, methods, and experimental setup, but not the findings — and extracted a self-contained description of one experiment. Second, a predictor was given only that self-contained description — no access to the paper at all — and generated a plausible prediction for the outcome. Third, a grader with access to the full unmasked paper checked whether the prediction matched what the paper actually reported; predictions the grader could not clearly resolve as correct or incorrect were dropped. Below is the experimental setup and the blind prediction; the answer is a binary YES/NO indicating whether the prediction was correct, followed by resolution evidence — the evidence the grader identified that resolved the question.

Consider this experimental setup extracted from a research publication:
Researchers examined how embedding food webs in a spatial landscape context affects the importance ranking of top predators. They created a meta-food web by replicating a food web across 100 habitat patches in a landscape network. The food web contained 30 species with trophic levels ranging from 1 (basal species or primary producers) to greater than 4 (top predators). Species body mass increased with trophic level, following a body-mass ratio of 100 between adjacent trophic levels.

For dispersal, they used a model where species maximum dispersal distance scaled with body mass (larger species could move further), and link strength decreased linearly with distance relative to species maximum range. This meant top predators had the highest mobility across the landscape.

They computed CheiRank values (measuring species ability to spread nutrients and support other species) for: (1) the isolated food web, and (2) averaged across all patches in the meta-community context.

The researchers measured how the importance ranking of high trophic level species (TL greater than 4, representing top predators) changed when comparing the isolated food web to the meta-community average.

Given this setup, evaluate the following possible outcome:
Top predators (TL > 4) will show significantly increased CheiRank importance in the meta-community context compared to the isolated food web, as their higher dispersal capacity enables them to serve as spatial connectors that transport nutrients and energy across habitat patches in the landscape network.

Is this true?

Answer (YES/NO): YES